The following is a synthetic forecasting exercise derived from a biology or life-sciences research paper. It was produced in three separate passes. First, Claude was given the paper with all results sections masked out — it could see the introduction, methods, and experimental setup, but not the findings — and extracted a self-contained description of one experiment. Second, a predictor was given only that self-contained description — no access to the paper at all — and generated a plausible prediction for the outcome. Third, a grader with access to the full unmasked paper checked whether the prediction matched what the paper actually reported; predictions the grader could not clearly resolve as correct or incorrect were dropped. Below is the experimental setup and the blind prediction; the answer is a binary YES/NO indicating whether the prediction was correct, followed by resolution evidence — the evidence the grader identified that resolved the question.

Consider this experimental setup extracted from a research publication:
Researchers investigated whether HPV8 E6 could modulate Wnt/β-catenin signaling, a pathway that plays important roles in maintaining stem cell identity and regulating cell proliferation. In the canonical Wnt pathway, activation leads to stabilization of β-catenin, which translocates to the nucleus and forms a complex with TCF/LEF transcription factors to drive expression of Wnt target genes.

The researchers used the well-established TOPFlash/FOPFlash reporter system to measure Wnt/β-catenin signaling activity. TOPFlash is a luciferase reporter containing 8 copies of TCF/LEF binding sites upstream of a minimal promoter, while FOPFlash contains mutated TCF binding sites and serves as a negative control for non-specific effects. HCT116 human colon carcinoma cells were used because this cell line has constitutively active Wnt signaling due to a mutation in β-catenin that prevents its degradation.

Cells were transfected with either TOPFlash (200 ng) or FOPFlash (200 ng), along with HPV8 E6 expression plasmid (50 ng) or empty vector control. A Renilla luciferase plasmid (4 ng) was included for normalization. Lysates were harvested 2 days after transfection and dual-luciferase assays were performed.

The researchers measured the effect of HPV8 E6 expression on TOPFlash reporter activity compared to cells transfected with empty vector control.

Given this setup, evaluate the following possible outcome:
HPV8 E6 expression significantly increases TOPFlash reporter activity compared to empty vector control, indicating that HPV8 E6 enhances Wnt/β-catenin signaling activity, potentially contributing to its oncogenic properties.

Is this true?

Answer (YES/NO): NO